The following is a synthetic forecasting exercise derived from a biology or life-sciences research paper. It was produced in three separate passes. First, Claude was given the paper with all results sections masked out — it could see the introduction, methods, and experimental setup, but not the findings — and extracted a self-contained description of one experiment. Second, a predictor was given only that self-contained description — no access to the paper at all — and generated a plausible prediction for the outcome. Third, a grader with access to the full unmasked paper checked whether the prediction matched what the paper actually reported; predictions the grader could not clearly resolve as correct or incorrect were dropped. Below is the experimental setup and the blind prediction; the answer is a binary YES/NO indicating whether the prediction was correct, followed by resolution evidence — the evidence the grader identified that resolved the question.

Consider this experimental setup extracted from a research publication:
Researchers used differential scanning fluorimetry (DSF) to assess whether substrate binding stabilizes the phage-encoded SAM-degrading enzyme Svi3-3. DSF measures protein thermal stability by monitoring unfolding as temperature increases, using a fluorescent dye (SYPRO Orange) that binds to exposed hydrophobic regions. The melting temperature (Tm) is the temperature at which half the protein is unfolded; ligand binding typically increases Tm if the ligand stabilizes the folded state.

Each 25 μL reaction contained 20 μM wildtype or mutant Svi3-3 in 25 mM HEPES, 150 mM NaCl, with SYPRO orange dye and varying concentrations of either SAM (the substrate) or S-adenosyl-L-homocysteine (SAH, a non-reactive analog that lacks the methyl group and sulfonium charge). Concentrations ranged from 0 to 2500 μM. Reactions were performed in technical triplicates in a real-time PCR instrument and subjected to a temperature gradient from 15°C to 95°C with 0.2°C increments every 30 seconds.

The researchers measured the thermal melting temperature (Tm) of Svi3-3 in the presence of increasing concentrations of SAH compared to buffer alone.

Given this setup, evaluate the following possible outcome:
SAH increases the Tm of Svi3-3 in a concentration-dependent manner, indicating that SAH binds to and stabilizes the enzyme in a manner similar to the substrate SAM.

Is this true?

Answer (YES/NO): YES